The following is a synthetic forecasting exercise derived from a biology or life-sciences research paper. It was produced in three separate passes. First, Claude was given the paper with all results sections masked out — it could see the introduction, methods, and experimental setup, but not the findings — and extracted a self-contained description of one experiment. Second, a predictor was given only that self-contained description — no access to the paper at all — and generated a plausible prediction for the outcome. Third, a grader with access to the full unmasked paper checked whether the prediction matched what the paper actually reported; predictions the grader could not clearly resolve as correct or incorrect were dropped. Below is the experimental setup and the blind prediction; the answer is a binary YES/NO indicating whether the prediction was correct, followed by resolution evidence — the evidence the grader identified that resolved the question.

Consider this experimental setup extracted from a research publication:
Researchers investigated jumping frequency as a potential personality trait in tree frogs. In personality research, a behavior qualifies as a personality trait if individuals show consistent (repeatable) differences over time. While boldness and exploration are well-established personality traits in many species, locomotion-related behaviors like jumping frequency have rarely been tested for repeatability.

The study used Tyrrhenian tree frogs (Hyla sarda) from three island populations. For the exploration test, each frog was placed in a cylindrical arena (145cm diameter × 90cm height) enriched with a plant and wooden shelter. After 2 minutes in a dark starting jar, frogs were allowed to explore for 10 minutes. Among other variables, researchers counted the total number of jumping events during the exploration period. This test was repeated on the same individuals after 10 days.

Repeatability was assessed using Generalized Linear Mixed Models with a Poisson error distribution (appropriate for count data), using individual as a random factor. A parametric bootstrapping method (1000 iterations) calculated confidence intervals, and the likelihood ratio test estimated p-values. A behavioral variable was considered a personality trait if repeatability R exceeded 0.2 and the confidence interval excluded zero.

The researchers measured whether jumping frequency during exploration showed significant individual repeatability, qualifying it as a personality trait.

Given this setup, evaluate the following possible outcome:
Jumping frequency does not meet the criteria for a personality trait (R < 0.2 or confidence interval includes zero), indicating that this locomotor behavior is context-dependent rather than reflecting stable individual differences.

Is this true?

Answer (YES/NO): NO